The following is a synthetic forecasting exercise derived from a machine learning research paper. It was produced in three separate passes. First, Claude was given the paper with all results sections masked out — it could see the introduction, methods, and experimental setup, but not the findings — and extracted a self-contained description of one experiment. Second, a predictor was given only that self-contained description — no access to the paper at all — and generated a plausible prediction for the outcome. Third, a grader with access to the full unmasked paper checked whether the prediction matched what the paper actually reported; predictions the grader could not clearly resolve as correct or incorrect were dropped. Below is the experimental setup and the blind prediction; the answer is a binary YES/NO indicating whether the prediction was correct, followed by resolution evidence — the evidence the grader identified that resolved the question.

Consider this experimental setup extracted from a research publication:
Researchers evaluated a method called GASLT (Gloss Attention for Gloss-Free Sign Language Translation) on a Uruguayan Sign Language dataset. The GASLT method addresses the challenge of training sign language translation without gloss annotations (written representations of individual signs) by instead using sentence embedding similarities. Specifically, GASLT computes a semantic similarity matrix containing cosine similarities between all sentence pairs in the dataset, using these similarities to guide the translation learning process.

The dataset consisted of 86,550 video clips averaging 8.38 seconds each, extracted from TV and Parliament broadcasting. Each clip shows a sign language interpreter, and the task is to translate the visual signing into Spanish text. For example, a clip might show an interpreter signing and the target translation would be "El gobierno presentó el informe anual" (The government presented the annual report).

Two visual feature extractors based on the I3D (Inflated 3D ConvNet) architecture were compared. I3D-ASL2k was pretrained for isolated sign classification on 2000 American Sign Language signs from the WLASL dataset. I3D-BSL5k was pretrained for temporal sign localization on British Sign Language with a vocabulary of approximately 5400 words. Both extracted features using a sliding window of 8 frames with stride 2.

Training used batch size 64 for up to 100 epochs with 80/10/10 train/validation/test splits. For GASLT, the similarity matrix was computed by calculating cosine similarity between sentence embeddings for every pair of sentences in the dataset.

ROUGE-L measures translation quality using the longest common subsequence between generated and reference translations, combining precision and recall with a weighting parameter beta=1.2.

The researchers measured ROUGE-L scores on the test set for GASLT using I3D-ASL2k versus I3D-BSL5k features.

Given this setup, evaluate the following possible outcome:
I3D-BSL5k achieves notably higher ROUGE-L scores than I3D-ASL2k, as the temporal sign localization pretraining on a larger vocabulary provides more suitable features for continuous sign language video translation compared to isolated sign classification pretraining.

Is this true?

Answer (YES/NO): NO